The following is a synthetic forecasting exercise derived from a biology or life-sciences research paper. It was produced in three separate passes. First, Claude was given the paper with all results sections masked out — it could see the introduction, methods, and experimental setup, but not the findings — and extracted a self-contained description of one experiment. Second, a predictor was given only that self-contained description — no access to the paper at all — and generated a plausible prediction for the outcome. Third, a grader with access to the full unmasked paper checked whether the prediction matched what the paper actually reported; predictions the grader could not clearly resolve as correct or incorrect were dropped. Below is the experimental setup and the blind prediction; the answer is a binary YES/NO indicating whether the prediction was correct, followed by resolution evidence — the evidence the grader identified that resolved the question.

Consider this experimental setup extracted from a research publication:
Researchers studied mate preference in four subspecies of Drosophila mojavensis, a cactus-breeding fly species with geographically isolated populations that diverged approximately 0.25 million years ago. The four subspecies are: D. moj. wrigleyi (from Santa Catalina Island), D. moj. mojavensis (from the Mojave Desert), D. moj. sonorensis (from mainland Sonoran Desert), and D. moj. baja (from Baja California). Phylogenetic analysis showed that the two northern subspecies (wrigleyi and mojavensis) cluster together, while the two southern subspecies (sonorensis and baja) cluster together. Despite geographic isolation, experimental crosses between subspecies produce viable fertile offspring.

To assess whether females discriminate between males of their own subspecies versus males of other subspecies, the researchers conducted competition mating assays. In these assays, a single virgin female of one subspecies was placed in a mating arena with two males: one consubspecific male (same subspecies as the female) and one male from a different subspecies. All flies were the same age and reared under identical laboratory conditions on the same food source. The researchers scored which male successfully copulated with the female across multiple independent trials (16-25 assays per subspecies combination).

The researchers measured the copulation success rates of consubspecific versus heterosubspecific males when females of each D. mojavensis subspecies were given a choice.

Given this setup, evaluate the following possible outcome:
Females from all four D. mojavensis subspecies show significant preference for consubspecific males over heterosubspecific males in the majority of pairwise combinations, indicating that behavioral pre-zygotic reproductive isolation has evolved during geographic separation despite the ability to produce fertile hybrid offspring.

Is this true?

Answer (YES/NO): NO